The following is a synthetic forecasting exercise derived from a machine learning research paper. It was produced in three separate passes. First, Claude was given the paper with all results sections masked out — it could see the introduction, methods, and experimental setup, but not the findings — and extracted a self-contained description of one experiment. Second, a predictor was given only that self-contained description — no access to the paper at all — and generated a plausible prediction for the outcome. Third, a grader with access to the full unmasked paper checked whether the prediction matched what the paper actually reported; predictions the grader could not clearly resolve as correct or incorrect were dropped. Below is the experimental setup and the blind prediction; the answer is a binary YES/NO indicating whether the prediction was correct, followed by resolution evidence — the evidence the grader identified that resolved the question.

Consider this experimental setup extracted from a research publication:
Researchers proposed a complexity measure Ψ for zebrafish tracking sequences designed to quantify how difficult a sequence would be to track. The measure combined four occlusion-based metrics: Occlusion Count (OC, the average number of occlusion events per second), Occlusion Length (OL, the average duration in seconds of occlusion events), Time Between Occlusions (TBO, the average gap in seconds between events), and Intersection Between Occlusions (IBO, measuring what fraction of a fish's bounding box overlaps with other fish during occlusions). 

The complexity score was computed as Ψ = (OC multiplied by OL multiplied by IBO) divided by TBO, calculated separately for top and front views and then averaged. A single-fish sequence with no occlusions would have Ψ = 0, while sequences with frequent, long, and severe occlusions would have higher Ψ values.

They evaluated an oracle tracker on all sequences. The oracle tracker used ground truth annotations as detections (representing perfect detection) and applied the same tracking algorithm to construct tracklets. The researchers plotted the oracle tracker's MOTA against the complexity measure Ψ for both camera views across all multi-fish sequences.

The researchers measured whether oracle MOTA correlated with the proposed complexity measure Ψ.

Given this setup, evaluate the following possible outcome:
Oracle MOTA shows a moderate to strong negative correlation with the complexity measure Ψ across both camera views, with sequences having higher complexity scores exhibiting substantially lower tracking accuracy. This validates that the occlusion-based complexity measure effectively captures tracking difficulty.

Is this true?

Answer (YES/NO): YES